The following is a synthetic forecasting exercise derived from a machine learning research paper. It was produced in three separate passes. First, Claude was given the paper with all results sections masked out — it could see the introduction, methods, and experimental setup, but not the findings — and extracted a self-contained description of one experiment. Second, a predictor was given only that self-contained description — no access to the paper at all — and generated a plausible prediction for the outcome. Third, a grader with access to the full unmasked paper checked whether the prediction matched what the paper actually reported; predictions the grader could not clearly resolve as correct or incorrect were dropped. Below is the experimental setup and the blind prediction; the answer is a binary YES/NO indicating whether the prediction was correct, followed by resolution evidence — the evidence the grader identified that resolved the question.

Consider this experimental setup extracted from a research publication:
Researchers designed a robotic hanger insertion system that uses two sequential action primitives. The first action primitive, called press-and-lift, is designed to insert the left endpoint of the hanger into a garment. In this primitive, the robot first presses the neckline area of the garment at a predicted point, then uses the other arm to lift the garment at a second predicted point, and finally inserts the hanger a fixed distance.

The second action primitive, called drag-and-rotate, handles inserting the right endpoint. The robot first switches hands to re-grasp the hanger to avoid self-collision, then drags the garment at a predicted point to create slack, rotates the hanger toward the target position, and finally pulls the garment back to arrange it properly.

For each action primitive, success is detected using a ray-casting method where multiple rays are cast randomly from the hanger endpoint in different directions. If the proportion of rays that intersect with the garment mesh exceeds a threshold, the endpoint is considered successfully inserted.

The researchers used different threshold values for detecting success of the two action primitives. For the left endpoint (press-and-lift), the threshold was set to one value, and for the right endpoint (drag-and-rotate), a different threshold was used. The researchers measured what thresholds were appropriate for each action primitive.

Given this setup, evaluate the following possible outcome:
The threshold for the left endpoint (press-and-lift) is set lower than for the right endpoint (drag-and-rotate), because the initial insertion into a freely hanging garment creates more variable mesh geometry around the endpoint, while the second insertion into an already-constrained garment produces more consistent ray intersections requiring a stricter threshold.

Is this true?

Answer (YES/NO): NO